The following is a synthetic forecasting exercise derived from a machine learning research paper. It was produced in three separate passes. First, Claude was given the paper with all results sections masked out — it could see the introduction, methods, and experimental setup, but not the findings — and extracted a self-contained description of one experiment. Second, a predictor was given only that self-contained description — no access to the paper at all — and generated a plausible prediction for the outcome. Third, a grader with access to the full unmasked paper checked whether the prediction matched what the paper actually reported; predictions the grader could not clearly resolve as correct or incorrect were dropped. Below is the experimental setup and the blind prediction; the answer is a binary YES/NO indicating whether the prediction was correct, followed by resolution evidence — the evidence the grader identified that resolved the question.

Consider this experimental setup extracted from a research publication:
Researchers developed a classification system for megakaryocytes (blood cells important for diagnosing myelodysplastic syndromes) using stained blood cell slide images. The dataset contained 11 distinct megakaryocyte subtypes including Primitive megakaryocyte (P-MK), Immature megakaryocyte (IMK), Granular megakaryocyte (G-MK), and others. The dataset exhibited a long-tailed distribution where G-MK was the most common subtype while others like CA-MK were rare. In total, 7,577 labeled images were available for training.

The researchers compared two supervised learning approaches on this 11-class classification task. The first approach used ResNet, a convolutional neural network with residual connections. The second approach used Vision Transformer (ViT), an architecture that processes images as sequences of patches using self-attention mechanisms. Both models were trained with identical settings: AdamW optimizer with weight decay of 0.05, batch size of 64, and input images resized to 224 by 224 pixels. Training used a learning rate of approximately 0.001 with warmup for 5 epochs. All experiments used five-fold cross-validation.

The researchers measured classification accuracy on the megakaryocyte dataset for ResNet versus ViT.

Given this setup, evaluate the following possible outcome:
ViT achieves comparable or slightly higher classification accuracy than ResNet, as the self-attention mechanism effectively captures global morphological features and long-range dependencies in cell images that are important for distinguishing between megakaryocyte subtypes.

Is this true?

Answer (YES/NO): NO